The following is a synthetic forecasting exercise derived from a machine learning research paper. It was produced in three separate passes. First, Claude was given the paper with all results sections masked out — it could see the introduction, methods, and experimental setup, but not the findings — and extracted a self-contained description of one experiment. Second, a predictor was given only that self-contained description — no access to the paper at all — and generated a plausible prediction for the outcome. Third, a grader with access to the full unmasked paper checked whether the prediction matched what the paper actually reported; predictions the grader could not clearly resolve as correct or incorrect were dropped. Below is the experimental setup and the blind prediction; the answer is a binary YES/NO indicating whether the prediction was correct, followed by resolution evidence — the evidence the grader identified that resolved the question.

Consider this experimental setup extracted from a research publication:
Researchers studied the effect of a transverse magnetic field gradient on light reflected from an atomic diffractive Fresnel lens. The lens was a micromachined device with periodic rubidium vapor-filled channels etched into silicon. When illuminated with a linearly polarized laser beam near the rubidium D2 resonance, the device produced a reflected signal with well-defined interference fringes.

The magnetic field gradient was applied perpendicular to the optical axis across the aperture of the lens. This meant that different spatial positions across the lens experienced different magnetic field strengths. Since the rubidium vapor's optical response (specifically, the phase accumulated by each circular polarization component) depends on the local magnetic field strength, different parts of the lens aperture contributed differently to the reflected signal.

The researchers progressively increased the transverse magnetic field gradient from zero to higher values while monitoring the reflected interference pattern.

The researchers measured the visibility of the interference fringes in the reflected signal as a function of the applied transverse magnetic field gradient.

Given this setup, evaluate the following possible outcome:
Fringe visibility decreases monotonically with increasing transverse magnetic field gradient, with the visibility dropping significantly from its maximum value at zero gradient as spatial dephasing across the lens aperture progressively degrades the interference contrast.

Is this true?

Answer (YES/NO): YES